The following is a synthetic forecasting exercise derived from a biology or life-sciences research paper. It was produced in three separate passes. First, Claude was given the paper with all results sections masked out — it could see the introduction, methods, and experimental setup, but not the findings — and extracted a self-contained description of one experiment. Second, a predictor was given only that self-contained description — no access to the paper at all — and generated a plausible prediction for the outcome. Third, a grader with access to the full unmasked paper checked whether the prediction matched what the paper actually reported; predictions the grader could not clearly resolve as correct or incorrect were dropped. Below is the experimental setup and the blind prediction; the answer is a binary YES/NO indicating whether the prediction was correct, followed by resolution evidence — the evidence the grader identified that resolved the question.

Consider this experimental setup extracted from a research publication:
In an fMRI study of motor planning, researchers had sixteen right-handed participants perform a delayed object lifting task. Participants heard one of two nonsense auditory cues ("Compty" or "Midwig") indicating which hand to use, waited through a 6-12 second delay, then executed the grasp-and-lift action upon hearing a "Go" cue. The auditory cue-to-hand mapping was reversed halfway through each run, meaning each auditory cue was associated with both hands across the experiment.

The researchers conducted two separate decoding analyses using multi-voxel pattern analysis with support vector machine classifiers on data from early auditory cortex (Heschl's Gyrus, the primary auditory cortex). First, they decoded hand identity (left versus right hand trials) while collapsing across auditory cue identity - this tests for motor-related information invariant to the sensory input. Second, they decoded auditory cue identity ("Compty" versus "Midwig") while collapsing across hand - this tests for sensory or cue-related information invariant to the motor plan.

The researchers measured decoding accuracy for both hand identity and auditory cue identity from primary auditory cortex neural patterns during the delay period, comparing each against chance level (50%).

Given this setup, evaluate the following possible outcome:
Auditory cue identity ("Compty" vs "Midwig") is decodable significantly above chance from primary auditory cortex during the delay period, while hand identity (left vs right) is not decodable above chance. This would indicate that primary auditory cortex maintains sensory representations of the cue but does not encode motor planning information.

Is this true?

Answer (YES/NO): NO